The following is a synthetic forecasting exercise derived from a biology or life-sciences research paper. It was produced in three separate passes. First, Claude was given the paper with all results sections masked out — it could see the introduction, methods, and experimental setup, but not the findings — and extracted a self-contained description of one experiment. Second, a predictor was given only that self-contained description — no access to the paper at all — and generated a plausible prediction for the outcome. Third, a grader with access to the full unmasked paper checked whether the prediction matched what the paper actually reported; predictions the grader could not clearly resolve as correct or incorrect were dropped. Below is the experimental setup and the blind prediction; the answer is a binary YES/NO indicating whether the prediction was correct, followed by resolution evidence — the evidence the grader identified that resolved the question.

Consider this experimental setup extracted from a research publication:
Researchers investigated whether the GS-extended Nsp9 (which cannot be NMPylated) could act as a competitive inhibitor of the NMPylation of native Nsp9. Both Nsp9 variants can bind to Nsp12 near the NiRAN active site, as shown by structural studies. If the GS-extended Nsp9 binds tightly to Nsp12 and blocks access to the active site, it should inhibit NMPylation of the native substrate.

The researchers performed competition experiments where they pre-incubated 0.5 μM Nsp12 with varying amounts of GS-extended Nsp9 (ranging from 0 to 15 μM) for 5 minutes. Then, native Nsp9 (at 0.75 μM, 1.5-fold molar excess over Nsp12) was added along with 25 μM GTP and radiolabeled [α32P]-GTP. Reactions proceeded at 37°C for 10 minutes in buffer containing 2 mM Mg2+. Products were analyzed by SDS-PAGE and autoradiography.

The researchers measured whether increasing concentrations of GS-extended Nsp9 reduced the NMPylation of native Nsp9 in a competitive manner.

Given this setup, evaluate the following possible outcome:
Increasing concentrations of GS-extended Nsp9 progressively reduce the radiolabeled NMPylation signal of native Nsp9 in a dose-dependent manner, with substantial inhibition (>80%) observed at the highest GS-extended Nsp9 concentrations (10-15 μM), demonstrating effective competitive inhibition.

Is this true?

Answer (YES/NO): NO